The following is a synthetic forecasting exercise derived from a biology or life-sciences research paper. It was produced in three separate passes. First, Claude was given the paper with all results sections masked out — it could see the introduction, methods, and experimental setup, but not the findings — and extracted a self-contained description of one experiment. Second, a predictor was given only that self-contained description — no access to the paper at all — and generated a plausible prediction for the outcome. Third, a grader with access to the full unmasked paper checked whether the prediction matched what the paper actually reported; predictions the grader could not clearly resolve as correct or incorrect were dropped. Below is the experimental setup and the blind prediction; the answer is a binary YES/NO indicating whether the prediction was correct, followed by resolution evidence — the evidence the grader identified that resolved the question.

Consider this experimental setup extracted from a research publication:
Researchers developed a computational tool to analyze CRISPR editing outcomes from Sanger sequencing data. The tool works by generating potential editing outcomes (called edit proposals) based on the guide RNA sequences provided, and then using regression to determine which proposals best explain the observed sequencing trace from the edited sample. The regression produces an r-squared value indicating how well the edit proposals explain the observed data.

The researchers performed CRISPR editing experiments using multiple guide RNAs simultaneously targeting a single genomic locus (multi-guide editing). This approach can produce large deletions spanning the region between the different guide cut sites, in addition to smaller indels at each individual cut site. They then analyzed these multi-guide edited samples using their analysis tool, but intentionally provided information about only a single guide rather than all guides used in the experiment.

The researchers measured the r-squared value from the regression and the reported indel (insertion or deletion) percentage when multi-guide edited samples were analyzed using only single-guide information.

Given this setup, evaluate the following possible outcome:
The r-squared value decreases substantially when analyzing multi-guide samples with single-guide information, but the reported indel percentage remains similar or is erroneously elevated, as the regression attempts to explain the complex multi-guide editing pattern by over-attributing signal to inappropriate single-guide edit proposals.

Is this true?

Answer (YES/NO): NO